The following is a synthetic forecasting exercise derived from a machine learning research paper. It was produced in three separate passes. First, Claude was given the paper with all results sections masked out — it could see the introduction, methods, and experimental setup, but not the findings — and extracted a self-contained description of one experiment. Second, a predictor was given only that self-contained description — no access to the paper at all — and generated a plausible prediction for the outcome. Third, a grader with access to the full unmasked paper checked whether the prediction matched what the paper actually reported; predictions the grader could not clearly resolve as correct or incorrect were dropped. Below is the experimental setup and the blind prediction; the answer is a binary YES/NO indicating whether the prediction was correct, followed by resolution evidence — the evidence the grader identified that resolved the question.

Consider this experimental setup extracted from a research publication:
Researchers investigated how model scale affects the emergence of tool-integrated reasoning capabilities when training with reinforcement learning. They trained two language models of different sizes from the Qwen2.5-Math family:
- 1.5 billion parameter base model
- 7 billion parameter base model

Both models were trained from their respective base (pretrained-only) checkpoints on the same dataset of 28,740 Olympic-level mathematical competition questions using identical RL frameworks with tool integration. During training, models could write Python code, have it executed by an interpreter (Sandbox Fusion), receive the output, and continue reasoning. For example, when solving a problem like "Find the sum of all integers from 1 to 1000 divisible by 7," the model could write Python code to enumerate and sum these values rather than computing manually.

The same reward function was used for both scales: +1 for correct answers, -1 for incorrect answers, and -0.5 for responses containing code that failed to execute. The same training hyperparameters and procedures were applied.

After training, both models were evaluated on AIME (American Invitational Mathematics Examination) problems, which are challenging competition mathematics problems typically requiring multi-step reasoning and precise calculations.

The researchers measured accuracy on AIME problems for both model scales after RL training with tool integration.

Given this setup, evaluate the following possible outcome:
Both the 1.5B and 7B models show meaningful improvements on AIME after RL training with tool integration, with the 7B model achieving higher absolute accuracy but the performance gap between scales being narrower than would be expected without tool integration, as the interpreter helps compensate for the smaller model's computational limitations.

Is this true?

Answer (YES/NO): NO